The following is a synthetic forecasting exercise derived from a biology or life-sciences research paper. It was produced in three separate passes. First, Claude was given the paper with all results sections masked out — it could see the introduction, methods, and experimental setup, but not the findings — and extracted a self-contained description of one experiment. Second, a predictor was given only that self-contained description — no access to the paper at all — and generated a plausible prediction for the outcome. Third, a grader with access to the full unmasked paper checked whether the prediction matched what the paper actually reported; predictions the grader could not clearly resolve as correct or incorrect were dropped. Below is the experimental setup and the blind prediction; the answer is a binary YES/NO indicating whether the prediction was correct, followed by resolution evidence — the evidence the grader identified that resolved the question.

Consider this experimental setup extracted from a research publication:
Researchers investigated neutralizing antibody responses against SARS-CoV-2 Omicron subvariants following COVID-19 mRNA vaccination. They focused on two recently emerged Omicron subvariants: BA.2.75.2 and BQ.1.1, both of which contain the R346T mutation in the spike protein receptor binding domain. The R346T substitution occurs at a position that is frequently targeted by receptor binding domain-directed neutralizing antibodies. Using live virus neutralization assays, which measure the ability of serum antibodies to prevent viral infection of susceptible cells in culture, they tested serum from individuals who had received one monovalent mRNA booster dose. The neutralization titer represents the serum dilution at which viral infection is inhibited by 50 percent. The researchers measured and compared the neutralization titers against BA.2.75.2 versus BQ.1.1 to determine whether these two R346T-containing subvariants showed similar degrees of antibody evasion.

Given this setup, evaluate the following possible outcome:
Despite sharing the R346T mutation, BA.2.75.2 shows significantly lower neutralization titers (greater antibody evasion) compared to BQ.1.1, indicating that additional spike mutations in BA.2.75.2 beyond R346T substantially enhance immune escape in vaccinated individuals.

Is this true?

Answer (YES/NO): NO